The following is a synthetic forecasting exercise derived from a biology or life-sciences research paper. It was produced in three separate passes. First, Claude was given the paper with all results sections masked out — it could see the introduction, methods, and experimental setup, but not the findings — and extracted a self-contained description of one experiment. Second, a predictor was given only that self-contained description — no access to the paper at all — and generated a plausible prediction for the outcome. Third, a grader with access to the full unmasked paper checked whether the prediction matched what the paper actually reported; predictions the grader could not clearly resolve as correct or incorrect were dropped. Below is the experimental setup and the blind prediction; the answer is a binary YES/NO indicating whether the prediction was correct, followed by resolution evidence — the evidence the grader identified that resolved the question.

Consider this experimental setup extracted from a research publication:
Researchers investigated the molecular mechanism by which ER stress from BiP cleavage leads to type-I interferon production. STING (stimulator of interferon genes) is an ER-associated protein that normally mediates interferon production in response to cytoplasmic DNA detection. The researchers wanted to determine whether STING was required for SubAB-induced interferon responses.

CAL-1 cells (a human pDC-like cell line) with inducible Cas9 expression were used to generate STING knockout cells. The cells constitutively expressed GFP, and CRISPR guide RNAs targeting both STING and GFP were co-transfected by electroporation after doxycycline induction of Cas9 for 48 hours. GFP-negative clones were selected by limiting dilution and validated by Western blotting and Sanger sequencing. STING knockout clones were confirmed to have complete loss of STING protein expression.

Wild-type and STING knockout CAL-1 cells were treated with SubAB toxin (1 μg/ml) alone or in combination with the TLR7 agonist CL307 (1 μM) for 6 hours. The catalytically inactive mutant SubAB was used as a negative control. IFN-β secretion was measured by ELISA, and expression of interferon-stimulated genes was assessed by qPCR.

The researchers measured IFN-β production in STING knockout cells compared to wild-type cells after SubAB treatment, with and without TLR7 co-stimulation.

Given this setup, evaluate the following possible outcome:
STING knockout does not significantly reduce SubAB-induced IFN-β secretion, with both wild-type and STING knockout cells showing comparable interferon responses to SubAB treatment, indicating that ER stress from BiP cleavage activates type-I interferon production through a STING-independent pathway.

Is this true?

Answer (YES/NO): NO